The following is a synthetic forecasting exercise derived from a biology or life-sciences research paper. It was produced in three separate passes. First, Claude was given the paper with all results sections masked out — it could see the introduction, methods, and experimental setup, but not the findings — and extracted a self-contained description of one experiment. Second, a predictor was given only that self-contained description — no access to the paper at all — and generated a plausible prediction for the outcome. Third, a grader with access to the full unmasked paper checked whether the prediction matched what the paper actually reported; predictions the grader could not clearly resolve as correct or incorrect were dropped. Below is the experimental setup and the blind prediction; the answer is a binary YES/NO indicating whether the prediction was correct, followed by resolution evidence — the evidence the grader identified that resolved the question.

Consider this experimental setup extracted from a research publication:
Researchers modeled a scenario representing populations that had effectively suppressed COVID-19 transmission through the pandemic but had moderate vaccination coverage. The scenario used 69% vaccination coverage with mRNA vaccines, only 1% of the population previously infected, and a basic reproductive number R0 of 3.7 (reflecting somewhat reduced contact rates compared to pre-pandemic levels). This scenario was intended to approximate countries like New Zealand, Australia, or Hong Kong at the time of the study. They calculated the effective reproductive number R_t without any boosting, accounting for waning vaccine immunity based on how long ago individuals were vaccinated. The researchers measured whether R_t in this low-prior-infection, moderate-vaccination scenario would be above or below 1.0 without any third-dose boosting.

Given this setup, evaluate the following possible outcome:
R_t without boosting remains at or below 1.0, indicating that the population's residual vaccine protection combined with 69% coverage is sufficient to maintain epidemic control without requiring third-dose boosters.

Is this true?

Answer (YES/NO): NO